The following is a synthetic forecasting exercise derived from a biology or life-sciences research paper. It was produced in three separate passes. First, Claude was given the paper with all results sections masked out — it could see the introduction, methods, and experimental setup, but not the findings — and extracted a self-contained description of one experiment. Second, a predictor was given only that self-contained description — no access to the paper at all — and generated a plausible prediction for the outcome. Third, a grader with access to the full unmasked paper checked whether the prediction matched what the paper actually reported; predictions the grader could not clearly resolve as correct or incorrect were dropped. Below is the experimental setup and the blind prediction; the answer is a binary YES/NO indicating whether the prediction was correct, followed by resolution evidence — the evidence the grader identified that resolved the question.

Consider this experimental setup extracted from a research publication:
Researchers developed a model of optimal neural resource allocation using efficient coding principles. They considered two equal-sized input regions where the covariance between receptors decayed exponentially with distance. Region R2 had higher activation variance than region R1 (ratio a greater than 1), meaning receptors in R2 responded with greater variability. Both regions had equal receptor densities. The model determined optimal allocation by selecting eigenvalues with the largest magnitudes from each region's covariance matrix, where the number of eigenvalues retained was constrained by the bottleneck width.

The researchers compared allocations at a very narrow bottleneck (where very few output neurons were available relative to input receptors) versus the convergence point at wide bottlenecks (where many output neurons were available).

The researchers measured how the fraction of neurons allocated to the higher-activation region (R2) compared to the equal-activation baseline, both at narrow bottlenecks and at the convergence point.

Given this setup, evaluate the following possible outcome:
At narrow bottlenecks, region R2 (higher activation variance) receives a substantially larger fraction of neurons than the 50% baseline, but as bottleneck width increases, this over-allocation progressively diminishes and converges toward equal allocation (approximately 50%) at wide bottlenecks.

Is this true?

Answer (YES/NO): NO